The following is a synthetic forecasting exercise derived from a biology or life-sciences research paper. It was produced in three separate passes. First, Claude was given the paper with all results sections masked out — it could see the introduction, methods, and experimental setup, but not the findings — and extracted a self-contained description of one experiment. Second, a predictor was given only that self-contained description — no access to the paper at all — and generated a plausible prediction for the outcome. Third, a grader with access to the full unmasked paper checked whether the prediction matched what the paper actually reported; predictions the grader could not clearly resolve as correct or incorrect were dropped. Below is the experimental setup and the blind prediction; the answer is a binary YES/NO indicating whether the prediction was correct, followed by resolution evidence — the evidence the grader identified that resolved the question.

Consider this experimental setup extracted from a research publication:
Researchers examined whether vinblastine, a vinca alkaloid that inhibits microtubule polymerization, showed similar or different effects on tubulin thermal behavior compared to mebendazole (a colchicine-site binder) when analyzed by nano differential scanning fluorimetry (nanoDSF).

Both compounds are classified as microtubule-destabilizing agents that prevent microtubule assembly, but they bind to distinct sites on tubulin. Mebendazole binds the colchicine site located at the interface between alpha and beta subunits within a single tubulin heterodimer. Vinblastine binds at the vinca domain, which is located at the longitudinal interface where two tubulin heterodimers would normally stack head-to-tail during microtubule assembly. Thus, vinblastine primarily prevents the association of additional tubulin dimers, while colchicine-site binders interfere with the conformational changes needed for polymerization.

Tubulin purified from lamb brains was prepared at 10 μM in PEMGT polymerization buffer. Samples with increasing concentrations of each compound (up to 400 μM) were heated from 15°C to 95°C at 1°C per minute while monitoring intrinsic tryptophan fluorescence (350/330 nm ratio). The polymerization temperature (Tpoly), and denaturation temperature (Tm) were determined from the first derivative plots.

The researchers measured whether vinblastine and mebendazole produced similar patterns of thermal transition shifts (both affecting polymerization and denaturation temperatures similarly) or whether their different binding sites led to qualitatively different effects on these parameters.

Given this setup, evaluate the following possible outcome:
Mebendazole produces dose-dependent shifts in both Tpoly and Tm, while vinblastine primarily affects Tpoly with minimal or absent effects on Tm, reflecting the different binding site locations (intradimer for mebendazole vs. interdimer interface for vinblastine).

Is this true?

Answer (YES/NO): NO